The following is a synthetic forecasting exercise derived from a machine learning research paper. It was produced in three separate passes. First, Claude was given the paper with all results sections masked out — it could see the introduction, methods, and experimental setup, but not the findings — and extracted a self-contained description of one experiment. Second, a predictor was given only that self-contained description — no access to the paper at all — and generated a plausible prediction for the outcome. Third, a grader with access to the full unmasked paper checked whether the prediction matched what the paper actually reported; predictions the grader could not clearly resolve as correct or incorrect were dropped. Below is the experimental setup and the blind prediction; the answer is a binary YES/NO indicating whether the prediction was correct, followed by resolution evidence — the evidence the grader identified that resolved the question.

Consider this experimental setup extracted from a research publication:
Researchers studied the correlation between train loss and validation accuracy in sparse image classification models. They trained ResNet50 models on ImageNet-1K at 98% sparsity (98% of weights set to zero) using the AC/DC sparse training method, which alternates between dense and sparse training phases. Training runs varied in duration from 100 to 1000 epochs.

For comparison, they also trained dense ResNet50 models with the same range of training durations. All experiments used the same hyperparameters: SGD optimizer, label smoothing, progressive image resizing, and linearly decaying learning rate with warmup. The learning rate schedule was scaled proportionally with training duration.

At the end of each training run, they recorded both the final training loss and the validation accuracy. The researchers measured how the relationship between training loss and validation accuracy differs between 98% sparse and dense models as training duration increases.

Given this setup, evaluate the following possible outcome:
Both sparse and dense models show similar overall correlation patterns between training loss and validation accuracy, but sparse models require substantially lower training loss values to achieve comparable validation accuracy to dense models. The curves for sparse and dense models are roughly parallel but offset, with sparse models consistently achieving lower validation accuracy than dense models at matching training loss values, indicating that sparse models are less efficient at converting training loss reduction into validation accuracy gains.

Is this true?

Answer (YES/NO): NO